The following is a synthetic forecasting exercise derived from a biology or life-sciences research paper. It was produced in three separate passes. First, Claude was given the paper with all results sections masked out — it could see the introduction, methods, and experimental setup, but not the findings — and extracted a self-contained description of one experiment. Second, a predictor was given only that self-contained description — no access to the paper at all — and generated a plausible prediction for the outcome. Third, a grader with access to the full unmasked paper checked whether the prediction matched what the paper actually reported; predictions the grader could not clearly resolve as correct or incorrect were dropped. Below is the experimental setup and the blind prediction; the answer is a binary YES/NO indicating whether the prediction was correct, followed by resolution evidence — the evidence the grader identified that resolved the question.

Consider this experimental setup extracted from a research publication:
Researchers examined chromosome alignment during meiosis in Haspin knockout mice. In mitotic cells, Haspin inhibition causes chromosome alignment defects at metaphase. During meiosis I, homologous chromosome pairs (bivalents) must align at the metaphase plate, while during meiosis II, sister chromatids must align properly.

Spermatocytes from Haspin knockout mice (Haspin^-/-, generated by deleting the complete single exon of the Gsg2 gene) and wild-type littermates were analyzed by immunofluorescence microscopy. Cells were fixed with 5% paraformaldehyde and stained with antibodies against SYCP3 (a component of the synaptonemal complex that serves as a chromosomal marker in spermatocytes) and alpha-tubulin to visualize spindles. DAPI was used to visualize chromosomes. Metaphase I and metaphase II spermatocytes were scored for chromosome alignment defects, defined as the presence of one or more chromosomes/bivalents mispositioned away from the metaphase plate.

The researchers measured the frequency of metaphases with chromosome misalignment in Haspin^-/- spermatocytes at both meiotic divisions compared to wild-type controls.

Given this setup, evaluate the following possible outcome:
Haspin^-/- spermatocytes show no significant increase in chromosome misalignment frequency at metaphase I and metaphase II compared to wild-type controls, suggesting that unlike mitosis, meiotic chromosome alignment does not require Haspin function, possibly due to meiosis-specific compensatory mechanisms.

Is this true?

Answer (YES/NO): NO